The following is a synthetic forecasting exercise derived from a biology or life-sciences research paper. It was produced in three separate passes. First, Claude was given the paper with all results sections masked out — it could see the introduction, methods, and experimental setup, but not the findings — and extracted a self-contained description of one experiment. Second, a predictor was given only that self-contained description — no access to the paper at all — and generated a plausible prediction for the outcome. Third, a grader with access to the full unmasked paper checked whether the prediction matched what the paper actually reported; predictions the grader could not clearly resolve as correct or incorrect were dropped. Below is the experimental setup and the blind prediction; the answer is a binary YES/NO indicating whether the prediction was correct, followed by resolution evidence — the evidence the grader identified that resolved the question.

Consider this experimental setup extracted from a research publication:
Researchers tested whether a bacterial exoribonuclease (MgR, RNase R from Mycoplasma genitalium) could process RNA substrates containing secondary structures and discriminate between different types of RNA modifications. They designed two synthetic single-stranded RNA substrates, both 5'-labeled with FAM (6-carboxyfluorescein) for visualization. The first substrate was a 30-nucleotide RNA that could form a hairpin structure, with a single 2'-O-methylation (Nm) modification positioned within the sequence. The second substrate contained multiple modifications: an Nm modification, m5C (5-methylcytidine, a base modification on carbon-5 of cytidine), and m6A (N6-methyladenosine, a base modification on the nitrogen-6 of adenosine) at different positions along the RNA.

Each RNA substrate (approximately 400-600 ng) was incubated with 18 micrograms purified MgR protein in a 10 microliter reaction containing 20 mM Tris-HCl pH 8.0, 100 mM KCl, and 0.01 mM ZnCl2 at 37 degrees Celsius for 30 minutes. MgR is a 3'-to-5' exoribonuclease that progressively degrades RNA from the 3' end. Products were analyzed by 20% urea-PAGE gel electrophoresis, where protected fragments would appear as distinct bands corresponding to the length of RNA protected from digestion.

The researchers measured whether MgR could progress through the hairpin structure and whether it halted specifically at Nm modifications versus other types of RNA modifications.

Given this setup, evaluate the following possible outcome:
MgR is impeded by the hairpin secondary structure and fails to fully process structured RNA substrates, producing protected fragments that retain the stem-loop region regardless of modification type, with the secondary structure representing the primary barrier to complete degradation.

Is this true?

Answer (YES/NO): NO